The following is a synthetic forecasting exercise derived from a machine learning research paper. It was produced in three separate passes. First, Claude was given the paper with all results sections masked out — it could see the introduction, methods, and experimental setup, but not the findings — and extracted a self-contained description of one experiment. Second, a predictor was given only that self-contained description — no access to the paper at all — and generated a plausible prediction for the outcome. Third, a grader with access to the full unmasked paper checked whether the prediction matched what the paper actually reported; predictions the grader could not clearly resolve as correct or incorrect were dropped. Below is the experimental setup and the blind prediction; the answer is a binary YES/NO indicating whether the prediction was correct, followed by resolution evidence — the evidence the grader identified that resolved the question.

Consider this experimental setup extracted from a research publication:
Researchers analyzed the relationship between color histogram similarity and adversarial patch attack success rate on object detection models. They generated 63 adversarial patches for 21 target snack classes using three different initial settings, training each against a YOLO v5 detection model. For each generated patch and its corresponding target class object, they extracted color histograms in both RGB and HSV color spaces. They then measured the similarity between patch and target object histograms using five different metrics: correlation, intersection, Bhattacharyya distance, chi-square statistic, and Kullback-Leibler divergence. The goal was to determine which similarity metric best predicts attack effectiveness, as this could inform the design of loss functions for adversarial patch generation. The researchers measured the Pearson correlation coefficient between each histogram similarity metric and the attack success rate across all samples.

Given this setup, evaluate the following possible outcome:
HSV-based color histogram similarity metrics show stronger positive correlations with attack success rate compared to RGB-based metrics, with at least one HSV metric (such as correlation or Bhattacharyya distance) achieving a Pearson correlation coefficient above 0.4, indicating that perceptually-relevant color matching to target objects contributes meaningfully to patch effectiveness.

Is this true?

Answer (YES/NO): NO